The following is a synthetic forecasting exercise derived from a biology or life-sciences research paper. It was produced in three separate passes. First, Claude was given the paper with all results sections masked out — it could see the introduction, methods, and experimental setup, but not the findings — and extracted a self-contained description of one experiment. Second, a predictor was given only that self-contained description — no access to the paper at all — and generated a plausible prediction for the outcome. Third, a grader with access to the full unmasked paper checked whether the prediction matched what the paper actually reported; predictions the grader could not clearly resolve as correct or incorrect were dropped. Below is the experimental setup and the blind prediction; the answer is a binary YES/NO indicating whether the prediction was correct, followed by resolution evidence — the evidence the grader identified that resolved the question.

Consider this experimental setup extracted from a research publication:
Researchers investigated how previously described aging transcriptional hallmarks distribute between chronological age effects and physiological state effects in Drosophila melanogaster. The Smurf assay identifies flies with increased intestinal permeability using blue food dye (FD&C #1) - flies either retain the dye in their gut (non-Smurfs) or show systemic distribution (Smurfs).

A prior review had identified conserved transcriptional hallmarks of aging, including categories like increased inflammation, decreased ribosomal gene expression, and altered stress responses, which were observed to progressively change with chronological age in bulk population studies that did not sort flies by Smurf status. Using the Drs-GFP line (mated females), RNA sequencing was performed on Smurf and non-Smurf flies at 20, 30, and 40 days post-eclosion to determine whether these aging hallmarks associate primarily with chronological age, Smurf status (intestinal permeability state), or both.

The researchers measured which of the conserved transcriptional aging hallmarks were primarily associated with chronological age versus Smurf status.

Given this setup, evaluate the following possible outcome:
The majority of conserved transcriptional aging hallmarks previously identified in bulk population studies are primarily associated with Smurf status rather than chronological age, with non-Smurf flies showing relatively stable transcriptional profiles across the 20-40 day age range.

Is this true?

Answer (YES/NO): YES